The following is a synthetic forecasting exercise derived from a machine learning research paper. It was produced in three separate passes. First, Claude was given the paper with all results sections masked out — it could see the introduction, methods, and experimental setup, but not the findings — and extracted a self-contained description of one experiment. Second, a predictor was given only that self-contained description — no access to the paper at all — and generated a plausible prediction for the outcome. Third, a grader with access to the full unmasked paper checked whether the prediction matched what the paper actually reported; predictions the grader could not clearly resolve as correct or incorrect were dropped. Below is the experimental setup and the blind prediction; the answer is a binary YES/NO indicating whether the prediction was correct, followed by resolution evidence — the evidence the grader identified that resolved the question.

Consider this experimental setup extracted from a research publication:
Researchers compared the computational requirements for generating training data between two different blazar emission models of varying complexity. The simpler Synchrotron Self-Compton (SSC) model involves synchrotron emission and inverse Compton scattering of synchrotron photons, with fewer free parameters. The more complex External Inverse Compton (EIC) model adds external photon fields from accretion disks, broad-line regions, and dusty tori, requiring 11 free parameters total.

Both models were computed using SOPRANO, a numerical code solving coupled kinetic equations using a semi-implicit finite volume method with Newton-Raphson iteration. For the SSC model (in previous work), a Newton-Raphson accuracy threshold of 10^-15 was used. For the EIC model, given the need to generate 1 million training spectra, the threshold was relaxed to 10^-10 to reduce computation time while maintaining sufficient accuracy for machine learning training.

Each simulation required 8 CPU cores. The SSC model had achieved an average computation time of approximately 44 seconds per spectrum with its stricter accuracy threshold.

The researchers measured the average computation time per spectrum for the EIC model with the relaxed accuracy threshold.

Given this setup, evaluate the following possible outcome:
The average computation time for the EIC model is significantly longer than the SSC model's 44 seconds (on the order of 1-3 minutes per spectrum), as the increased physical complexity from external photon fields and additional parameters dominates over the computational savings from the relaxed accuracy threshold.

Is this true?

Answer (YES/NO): NO